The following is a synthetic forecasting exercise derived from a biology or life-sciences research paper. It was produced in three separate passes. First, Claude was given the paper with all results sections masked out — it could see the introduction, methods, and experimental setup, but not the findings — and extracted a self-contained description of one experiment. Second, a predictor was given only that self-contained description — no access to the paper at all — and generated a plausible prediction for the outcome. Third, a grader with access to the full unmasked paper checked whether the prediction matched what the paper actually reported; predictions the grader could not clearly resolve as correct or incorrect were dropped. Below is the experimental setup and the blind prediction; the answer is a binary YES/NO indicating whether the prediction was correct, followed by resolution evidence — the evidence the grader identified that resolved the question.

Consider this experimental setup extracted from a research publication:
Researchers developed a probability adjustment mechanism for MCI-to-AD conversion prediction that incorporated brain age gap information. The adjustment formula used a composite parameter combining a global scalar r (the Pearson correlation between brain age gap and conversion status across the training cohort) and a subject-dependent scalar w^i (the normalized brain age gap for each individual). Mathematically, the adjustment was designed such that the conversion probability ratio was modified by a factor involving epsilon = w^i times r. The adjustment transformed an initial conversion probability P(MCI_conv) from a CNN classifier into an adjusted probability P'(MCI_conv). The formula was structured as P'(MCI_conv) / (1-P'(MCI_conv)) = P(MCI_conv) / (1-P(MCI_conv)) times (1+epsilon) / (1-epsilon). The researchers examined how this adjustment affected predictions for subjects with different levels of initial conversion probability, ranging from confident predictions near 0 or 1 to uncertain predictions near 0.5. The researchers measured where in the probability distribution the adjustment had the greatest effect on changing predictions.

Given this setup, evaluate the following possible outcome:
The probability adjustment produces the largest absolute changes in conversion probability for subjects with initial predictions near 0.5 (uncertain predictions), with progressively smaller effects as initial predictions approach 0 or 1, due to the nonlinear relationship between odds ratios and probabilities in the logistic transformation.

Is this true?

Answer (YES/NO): YES